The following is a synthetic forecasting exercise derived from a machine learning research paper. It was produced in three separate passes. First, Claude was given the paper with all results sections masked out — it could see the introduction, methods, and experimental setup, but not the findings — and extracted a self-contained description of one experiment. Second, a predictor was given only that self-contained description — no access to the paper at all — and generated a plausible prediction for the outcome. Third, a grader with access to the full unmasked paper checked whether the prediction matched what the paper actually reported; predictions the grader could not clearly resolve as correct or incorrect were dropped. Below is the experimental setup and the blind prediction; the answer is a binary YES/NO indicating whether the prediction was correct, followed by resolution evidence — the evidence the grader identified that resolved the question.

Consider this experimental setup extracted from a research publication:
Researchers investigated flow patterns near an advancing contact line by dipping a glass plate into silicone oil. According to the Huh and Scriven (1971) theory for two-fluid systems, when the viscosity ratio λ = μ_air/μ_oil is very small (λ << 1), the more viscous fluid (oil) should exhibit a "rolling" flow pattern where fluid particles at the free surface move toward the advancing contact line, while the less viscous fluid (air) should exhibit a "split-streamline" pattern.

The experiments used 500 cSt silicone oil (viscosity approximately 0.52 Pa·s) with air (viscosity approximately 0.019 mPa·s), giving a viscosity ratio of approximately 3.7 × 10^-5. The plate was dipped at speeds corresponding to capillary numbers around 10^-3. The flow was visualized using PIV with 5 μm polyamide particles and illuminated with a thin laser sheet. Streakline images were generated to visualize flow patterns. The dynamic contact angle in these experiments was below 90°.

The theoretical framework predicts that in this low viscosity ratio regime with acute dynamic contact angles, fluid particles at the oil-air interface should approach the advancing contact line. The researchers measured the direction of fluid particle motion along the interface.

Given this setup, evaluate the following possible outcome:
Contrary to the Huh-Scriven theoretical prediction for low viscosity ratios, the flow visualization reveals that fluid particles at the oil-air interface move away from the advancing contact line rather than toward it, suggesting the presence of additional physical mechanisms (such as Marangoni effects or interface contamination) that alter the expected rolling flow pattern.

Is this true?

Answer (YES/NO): NO